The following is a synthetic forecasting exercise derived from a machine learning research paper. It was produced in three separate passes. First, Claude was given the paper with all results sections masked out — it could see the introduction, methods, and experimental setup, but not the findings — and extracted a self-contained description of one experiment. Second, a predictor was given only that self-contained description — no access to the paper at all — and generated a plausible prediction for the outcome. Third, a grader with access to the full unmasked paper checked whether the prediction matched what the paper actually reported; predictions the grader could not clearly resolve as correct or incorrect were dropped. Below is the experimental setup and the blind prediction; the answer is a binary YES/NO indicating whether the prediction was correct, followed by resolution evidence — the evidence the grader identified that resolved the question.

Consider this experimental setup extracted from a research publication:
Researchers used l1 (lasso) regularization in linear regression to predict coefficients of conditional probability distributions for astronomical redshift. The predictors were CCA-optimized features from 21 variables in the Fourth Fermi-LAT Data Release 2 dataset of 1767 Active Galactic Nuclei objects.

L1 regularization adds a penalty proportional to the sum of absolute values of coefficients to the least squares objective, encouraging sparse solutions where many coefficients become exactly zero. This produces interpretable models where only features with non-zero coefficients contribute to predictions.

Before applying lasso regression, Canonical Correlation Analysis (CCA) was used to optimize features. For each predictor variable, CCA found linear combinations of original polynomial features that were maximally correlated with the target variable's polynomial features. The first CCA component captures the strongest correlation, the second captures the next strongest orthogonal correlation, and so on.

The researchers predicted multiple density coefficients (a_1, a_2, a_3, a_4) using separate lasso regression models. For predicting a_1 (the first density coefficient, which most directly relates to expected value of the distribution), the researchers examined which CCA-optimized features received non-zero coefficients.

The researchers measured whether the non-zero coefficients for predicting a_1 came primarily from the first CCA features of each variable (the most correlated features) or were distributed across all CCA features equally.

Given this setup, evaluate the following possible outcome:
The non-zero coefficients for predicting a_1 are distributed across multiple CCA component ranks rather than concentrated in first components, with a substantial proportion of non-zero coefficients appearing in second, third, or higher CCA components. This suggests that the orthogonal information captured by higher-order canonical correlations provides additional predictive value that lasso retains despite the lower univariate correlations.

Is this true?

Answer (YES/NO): NO